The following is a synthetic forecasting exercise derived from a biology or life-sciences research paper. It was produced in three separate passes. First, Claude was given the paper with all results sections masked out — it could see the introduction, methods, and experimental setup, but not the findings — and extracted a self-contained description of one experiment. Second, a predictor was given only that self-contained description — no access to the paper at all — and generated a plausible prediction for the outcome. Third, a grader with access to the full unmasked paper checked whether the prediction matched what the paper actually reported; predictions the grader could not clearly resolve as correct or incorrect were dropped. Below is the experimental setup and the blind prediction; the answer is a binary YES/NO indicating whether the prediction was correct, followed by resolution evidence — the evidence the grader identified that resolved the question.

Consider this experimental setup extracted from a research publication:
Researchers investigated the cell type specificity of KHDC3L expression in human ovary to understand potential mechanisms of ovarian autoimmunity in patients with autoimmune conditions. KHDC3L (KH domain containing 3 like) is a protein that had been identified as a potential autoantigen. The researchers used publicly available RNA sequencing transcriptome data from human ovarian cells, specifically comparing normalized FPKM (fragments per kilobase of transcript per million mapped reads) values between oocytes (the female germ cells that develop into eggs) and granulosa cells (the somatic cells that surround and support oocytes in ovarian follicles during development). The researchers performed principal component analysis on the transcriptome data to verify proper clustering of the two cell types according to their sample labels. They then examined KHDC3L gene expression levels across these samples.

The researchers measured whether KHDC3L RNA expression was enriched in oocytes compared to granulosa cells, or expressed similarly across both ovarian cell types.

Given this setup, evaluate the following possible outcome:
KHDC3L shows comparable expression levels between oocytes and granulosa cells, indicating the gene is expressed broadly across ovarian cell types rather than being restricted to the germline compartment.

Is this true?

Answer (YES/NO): NO